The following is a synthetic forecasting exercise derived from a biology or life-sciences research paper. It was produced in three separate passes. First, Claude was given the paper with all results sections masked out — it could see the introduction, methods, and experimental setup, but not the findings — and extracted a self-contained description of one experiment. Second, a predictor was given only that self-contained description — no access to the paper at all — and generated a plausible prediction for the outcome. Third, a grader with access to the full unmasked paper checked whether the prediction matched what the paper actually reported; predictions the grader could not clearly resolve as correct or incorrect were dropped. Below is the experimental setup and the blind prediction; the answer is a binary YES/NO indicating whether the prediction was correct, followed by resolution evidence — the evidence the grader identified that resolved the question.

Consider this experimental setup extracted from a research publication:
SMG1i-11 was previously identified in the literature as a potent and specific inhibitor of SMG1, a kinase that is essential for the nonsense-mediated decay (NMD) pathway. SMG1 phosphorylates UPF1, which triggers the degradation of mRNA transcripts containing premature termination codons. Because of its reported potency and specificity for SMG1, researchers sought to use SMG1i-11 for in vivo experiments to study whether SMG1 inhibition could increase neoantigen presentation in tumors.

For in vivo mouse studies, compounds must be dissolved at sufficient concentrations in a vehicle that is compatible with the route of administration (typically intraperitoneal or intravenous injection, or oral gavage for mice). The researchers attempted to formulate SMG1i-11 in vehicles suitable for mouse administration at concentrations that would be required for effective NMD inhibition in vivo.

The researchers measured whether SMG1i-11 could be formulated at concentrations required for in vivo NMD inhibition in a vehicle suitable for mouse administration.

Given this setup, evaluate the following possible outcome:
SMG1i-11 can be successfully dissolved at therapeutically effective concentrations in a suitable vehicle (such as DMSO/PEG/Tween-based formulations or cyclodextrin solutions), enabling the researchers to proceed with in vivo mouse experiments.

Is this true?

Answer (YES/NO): NO